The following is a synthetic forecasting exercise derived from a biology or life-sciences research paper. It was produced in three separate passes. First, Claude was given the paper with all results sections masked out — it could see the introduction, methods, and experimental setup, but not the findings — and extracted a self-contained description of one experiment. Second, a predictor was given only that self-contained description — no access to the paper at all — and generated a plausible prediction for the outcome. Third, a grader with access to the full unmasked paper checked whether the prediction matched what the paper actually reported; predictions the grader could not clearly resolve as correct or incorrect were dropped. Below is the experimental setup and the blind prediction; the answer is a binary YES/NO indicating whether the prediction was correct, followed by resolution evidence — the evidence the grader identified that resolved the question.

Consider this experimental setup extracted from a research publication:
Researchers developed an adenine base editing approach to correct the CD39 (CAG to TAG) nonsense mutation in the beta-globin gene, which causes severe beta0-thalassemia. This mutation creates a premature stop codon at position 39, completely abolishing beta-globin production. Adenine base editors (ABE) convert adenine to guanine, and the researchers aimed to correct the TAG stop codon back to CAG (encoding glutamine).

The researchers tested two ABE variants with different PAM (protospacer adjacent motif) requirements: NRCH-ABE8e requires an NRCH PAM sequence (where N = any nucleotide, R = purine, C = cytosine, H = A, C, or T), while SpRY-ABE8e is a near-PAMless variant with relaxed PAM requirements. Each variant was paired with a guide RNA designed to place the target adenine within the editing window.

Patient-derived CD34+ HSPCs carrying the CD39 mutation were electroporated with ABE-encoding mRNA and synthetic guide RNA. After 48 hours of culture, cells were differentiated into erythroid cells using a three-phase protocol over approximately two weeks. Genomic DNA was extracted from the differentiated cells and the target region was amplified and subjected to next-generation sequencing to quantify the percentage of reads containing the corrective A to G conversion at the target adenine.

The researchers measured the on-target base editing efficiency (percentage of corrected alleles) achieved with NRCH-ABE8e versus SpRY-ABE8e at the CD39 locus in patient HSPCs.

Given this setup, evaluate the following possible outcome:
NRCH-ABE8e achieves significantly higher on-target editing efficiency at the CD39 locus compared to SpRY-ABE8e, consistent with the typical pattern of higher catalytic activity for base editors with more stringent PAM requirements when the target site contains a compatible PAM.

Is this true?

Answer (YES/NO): NO